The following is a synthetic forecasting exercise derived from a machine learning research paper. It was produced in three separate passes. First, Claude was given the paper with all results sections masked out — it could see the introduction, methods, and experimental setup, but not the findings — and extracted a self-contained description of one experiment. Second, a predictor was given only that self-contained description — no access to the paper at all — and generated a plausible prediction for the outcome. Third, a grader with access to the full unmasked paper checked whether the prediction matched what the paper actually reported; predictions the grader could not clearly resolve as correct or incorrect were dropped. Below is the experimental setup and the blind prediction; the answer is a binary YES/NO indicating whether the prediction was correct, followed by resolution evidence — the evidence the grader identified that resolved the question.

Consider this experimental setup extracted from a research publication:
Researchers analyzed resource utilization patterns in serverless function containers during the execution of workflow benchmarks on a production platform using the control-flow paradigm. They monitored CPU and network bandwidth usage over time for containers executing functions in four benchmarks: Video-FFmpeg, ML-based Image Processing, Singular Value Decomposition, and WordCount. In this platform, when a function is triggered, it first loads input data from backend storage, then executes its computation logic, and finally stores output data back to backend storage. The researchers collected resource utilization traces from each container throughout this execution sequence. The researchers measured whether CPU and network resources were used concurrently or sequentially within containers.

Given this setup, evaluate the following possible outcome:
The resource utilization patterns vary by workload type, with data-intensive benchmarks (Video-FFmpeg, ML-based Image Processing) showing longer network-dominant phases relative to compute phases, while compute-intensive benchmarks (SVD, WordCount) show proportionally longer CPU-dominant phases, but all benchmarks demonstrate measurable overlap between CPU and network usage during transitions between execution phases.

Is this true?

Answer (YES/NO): NO